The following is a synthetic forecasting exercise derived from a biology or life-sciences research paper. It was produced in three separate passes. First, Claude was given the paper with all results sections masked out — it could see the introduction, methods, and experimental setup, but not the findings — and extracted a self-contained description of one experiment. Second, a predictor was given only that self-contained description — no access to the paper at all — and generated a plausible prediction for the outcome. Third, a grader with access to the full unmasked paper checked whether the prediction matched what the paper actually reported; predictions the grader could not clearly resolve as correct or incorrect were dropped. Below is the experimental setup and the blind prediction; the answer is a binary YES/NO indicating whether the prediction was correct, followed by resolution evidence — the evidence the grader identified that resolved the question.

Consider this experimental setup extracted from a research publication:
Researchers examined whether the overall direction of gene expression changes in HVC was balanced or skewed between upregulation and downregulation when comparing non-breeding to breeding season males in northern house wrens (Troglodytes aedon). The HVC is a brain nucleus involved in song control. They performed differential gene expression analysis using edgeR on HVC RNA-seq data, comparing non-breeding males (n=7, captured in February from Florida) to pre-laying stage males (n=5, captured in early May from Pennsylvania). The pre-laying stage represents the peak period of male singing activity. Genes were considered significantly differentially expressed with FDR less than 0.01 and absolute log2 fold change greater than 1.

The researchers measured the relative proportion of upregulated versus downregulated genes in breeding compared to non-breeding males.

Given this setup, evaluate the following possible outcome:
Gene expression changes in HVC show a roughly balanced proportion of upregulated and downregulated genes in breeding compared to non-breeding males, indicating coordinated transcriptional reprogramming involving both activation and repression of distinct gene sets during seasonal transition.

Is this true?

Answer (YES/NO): NO